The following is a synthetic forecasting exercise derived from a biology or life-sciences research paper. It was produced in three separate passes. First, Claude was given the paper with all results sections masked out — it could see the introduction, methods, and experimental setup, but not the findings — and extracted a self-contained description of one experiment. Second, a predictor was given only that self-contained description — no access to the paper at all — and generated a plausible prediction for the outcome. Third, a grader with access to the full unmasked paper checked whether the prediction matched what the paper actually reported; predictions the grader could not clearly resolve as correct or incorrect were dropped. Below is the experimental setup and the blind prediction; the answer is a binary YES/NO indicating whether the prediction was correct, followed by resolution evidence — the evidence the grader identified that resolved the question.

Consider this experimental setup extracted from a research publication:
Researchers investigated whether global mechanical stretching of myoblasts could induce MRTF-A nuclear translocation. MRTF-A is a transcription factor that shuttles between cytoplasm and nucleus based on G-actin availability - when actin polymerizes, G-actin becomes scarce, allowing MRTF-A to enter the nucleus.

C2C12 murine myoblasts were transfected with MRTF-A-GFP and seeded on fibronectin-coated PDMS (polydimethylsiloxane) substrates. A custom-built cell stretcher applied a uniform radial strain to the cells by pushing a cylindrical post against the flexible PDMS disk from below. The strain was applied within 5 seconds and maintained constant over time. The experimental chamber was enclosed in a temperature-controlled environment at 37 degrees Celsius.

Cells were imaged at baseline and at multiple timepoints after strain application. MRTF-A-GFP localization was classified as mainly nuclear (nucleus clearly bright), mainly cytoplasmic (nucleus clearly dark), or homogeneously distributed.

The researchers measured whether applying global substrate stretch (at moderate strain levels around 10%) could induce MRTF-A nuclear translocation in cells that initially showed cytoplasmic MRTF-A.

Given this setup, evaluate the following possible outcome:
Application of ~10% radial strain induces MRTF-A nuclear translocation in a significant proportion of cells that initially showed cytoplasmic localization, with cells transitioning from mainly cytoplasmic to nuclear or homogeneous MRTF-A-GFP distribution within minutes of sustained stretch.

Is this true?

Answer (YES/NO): YES